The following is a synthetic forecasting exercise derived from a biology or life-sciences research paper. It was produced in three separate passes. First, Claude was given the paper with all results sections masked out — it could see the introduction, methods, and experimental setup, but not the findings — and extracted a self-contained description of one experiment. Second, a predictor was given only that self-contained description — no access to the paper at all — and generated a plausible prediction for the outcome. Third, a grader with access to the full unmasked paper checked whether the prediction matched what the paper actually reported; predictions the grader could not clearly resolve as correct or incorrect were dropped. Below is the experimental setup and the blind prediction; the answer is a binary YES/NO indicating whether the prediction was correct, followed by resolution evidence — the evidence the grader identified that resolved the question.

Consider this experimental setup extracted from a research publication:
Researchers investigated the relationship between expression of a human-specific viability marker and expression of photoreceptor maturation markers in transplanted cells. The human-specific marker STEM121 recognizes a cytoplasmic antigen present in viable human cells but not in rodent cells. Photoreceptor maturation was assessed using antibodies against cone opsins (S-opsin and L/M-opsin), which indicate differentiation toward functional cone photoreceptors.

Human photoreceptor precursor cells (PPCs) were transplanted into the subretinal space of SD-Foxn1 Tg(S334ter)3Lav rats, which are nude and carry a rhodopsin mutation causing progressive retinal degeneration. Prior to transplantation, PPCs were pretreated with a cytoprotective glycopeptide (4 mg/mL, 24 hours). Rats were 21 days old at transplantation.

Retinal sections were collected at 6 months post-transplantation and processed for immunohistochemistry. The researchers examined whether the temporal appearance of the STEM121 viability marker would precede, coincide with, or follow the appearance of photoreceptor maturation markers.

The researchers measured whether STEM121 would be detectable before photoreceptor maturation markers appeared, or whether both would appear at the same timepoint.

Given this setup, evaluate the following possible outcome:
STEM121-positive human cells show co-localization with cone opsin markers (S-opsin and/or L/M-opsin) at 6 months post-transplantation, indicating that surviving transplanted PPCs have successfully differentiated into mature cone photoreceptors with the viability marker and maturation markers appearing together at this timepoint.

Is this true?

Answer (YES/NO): YES